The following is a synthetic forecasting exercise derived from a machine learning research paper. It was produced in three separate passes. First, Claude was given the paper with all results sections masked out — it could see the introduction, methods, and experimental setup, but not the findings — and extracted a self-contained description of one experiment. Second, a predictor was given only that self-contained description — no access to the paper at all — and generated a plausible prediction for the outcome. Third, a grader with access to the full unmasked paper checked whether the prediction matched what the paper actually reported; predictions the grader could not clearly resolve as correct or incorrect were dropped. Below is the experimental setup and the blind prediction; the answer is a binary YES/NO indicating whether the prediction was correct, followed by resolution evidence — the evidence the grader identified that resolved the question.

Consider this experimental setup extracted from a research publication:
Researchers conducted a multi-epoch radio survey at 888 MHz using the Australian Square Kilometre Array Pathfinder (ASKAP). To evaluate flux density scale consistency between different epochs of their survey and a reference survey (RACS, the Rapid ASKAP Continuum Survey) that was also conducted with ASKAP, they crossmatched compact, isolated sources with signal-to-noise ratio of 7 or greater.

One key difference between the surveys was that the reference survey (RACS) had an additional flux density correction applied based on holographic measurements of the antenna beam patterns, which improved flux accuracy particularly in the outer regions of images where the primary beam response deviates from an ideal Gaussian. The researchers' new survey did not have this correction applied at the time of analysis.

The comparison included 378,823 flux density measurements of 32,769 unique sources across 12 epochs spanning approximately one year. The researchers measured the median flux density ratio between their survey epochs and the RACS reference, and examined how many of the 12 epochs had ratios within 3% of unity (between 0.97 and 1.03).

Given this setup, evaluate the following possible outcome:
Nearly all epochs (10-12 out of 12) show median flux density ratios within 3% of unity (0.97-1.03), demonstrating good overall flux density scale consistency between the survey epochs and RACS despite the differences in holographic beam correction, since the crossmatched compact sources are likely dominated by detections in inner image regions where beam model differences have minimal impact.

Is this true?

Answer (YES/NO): NO